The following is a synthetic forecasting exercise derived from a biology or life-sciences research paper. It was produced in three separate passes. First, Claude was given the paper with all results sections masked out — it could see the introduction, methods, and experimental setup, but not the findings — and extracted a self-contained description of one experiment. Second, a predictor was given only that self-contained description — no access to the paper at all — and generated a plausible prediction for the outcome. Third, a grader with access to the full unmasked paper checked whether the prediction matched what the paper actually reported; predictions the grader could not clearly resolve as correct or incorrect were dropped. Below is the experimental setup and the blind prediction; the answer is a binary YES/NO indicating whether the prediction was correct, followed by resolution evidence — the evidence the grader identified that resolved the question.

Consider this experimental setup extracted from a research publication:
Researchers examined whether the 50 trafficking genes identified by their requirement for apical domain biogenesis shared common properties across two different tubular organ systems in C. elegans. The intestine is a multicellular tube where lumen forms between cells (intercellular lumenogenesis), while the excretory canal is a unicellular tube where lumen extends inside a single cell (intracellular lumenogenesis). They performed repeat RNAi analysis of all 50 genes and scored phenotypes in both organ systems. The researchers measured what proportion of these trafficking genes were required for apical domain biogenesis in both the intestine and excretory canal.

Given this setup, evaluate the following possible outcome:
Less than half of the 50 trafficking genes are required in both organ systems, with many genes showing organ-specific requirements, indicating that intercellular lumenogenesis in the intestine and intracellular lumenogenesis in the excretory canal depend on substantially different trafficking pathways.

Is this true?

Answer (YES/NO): NO